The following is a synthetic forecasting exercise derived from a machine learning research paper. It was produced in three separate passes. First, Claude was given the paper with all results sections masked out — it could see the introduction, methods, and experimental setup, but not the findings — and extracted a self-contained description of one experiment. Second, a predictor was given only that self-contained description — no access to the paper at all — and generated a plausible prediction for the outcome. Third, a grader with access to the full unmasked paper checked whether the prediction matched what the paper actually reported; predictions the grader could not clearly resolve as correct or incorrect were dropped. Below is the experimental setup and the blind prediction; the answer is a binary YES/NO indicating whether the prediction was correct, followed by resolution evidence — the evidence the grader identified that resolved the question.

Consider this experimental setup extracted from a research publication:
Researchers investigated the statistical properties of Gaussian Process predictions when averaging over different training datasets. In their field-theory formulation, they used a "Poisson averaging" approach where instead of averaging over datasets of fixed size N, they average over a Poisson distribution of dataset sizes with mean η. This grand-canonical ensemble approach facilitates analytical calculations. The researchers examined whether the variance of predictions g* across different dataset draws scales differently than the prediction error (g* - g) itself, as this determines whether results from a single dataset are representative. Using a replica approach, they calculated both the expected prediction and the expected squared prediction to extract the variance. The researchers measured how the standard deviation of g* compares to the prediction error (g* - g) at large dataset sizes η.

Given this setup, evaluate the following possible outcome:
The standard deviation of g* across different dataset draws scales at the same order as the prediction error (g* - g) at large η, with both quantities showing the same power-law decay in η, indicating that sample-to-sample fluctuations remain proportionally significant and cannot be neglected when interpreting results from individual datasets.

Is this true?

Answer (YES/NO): NO